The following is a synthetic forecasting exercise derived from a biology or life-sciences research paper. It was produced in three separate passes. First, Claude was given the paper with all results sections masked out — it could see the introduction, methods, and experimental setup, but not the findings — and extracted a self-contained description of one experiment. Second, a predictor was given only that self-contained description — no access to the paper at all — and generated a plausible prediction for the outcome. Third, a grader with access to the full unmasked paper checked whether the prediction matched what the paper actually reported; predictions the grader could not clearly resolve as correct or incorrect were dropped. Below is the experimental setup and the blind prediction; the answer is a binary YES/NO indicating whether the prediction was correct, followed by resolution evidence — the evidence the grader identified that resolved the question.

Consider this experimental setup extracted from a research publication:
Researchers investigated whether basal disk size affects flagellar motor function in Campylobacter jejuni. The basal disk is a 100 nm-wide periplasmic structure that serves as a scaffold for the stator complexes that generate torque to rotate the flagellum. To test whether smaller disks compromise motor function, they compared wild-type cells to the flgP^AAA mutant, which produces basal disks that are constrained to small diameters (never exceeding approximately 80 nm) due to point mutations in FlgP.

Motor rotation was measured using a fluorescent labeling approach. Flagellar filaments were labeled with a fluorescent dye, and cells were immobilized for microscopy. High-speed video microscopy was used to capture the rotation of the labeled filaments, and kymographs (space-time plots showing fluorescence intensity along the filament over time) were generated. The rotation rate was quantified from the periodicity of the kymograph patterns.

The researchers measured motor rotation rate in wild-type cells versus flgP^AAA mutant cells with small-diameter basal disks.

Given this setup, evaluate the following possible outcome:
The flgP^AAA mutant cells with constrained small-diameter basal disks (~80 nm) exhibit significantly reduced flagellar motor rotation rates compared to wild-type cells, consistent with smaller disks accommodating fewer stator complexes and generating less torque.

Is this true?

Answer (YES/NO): NO